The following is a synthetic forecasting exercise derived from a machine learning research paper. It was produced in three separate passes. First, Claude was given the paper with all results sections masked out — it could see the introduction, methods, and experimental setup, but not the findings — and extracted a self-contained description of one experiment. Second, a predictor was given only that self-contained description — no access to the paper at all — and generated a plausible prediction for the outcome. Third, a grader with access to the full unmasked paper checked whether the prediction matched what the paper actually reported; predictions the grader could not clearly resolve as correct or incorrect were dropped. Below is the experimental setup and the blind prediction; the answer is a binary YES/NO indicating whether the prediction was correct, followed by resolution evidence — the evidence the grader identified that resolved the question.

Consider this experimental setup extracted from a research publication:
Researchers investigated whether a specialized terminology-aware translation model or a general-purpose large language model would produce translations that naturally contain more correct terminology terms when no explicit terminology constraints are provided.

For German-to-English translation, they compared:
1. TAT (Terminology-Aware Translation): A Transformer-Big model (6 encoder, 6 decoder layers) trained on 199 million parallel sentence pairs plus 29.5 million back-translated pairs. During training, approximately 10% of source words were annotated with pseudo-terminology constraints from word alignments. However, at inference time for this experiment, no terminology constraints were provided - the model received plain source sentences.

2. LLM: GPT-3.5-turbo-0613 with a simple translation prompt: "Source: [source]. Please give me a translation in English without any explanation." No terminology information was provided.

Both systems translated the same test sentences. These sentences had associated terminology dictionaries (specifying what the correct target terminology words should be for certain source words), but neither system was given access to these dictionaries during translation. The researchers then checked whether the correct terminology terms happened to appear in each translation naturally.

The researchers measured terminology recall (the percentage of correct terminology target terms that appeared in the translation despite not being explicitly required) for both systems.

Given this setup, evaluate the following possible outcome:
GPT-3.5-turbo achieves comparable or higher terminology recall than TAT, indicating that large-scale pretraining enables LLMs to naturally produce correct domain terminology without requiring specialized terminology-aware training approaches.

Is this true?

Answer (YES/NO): YES